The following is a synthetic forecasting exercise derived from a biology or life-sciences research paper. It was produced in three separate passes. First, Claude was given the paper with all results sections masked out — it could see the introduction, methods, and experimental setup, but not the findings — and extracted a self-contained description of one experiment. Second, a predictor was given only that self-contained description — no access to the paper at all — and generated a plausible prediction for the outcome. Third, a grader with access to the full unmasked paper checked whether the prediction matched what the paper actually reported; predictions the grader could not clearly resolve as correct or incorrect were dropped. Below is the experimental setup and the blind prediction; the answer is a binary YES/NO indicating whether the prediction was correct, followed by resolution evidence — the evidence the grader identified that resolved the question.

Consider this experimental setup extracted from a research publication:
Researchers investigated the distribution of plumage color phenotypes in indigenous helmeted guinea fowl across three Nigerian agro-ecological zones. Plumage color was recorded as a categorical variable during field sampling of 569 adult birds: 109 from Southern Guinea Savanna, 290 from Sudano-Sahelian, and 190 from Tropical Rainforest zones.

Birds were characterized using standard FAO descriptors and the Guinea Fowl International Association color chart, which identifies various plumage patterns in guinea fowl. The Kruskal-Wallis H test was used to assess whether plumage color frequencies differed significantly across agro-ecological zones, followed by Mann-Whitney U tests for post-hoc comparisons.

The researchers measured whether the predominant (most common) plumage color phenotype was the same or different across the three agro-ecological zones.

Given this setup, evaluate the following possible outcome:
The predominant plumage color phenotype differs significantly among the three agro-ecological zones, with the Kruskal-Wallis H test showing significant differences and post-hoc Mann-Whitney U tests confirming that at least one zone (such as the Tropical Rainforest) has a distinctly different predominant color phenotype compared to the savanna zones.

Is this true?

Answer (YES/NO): NO